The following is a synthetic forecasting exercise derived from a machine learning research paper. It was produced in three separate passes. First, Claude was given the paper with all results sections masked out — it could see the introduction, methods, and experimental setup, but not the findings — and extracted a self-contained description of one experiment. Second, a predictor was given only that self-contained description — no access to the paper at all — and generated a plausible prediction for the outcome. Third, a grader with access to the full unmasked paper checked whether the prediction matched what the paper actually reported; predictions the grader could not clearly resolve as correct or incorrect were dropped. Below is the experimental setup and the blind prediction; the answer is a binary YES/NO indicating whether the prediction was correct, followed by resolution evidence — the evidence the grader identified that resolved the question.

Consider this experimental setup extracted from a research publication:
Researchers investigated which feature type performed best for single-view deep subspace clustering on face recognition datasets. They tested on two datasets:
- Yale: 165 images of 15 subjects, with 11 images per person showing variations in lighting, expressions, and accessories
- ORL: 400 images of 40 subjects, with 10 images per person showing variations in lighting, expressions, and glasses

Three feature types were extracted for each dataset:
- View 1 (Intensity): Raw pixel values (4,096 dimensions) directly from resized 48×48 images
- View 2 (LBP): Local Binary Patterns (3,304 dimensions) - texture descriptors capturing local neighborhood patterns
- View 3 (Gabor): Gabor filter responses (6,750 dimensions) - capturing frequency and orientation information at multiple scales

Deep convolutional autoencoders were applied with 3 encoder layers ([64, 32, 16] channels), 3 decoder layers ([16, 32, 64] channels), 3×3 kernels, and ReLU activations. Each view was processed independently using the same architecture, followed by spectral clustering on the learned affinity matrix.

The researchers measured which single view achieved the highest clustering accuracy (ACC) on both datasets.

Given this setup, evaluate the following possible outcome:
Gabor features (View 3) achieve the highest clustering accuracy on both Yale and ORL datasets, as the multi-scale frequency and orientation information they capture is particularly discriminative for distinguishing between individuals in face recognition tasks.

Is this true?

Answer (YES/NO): NO